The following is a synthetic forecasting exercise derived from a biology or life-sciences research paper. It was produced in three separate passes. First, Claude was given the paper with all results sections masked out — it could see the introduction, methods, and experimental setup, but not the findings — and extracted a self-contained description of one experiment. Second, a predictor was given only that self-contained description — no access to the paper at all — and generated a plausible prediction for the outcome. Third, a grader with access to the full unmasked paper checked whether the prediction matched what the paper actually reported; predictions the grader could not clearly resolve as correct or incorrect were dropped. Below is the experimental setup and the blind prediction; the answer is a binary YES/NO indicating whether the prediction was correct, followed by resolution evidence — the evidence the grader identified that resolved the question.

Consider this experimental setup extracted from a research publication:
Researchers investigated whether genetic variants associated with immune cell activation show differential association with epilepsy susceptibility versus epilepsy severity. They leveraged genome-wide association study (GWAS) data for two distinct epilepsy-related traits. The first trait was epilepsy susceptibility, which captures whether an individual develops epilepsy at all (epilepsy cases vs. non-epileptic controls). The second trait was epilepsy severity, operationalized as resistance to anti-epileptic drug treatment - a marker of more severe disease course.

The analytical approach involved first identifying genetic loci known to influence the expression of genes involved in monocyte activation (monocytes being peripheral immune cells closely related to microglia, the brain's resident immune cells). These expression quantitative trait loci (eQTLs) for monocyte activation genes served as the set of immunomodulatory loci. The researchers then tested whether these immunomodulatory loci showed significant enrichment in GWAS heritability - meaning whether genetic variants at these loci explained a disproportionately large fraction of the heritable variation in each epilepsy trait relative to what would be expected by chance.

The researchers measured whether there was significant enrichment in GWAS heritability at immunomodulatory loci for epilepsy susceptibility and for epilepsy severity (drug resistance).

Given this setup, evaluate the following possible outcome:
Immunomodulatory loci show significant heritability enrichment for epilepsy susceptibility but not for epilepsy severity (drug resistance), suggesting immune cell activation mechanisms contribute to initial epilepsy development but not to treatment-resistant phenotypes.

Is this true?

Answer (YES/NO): NO